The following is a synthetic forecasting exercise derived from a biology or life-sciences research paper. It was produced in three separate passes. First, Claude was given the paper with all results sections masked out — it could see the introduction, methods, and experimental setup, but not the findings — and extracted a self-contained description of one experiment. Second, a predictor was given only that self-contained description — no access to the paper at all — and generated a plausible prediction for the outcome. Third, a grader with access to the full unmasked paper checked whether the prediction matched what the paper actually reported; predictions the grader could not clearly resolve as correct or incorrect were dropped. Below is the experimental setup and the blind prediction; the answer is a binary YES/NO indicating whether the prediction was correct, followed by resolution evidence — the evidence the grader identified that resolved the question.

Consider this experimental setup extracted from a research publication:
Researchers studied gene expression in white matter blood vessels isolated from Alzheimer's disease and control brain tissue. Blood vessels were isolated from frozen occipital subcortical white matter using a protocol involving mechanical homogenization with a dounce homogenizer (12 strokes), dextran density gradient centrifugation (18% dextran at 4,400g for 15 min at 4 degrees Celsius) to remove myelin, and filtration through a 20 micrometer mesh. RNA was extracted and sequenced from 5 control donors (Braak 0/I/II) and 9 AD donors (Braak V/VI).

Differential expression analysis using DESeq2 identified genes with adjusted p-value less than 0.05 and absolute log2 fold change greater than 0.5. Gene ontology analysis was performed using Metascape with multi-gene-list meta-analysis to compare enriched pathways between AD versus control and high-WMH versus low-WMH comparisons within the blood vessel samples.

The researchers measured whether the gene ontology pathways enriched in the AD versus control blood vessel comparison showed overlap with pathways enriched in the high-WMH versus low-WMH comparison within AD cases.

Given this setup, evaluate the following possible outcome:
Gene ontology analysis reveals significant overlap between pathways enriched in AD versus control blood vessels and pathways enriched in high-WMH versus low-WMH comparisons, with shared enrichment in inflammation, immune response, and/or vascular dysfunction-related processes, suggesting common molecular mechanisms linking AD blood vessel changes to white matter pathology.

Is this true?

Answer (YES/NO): NO